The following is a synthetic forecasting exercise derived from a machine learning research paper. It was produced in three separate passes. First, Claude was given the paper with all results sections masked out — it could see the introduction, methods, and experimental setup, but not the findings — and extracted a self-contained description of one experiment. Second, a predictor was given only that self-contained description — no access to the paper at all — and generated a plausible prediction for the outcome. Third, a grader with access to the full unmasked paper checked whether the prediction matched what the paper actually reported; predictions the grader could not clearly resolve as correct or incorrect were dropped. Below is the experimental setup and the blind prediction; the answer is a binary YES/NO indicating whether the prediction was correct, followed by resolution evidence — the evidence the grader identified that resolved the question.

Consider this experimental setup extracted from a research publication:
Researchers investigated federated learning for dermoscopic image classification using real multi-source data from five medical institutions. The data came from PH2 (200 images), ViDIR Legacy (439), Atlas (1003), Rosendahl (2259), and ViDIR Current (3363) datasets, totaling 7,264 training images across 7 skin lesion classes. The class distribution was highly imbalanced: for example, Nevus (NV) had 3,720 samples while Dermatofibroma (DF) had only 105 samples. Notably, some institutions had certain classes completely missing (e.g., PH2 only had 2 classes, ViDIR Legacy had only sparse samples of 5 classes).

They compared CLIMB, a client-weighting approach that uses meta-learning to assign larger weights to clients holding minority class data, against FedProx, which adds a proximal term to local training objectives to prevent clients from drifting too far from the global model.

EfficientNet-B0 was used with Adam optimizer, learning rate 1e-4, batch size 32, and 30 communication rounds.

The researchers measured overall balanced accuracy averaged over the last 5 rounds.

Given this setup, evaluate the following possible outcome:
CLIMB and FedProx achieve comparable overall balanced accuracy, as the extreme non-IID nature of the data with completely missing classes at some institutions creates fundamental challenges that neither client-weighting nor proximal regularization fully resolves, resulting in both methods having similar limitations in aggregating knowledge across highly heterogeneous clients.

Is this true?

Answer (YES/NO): YES